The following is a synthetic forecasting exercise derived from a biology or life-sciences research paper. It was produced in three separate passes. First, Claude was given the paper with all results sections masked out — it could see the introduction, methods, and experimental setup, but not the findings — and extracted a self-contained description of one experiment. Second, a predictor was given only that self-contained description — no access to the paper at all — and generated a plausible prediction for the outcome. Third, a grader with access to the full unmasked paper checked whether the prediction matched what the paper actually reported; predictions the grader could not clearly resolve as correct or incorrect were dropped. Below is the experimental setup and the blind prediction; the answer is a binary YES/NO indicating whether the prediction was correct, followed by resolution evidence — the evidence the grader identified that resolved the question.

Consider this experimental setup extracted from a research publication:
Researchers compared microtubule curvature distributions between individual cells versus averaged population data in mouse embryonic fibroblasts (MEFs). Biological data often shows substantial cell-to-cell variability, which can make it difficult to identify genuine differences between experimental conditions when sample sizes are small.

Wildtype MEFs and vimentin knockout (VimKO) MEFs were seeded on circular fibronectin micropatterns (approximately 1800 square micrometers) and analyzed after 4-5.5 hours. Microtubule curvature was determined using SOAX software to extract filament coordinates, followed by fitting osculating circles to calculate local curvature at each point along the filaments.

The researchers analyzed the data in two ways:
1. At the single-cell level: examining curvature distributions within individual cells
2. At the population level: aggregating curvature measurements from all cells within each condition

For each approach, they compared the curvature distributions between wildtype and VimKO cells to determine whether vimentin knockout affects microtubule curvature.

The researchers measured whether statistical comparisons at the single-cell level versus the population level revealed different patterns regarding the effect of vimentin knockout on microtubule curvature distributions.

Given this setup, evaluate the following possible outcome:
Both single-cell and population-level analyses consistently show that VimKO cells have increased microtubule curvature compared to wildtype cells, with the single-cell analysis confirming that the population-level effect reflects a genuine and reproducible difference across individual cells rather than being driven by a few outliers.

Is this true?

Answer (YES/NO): NO